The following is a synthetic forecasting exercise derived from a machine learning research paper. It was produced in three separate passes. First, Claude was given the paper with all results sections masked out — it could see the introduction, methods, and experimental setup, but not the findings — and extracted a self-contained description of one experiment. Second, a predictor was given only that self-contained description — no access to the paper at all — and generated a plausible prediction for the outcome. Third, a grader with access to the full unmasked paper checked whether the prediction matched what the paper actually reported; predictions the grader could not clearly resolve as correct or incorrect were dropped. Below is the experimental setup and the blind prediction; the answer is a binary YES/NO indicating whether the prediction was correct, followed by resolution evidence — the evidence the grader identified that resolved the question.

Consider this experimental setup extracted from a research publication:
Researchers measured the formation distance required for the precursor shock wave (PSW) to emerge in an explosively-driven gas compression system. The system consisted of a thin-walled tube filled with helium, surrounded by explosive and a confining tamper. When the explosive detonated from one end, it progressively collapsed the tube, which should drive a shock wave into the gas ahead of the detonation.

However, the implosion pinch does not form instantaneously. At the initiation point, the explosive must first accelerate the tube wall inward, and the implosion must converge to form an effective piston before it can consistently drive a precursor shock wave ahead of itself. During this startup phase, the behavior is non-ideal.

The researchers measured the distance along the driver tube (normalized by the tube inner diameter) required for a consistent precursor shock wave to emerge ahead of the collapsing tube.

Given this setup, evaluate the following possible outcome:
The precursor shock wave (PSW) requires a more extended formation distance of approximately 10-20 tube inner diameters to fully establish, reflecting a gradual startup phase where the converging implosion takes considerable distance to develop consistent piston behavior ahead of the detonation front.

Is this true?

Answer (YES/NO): YES